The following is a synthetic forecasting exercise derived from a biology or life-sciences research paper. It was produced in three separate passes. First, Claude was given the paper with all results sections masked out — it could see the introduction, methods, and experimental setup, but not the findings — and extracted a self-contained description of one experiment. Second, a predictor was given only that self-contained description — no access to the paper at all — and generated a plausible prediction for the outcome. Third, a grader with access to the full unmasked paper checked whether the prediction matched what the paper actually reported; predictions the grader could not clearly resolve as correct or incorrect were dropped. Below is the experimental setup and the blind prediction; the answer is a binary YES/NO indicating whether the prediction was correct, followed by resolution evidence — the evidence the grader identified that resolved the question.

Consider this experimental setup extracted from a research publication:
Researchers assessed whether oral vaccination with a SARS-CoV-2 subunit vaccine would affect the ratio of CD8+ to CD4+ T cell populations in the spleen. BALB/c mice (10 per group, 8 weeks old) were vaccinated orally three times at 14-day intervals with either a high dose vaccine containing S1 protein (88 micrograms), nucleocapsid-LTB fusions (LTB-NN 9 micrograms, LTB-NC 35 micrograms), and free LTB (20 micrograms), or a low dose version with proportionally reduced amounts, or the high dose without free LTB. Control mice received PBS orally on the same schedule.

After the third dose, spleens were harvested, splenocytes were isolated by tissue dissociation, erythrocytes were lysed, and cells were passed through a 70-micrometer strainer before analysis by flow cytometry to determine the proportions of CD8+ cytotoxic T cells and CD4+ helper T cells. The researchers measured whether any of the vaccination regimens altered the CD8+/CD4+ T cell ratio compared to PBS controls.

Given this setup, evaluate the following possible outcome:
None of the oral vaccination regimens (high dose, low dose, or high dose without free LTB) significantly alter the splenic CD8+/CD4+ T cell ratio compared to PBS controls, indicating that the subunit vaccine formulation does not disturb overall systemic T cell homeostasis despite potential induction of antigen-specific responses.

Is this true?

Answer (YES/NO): YES